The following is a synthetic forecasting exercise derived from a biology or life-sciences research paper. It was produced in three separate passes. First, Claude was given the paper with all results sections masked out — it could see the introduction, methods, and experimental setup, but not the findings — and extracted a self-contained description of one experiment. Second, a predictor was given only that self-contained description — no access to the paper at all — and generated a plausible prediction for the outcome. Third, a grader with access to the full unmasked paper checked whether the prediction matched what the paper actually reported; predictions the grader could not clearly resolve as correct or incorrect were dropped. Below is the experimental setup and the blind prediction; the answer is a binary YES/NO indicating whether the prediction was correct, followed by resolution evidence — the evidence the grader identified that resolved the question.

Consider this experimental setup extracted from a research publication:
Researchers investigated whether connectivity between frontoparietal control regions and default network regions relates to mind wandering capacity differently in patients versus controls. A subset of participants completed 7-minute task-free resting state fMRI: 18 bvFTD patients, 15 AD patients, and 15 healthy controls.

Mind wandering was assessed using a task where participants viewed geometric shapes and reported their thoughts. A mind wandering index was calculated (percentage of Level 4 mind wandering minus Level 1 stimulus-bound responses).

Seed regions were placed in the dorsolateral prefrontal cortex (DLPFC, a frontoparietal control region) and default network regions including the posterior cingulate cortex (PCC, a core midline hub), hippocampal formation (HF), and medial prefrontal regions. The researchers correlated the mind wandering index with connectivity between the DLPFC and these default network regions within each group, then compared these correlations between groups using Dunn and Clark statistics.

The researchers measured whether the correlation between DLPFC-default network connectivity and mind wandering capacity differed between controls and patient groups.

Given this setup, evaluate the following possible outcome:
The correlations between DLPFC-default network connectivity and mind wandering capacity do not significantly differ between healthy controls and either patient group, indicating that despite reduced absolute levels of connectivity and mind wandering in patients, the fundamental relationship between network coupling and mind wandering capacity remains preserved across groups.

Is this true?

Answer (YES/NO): NO